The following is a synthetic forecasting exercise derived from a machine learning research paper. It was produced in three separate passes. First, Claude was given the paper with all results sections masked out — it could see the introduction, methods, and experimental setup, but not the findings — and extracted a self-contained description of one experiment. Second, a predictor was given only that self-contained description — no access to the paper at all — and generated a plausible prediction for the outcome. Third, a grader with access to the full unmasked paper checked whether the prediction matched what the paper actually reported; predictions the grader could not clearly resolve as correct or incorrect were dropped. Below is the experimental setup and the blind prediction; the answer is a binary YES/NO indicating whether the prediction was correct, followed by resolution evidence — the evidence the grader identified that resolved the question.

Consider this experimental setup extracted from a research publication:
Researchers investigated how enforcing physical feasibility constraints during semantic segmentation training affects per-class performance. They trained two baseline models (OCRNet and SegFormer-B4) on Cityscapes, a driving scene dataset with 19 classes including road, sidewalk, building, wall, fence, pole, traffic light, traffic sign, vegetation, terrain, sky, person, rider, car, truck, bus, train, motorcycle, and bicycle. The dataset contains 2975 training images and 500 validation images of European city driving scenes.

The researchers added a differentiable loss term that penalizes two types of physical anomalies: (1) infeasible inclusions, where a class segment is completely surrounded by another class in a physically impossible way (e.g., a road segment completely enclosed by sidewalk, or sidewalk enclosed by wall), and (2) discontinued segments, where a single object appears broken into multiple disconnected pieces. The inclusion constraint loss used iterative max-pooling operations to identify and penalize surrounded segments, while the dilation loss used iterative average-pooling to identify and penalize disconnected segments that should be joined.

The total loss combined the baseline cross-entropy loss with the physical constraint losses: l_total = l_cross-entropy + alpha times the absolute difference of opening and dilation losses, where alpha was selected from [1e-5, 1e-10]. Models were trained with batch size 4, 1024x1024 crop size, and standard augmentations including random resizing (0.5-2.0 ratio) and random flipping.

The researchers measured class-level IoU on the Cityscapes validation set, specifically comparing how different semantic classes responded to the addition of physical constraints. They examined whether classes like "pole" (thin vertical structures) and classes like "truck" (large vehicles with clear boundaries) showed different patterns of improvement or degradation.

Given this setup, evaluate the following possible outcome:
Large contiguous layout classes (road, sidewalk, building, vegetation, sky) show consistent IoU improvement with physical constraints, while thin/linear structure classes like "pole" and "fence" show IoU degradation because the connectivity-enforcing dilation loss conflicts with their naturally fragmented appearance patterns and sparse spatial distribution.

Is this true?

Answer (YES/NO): NO